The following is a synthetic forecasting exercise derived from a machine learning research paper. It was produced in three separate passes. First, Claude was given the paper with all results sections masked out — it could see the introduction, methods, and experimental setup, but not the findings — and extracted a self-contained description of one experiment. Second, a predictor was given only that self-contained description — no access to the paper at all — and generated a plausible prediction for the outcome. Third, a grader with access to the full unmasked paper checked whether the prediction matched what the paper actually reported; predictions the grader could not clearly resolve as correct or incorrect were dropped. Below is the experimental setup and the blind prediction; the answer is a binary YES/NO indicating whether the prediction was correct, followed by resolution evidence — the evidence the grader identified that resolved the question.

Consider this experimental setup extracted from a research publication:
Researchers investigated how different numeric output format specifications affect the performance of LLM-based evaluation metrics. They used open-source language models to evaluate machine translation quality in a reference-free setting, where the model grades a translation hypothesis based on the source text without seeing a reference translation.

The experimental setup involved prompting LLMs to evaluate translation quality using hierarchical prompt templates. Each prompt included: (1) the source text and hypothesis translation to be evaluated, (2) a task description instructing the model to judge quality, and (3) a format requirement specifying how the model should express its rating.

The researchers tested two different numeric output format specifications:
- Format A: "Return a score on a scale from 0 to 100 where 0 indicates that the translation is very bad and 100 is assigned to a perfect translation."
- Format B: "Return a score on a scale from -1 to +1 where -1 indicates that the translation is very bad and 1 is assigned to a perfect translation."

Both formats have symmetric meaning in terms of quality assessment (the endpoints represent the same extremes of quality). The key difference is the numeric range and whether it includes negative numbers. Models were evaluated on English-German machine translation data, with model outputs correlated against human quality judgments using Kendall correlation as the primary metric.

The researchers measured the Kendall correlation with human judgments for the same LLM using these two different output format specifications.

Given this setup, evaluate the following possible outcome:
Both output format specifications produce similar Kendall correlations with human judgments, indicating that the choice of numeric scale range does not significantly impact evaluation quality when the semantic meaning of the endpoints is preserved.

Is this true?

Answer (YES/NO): NO